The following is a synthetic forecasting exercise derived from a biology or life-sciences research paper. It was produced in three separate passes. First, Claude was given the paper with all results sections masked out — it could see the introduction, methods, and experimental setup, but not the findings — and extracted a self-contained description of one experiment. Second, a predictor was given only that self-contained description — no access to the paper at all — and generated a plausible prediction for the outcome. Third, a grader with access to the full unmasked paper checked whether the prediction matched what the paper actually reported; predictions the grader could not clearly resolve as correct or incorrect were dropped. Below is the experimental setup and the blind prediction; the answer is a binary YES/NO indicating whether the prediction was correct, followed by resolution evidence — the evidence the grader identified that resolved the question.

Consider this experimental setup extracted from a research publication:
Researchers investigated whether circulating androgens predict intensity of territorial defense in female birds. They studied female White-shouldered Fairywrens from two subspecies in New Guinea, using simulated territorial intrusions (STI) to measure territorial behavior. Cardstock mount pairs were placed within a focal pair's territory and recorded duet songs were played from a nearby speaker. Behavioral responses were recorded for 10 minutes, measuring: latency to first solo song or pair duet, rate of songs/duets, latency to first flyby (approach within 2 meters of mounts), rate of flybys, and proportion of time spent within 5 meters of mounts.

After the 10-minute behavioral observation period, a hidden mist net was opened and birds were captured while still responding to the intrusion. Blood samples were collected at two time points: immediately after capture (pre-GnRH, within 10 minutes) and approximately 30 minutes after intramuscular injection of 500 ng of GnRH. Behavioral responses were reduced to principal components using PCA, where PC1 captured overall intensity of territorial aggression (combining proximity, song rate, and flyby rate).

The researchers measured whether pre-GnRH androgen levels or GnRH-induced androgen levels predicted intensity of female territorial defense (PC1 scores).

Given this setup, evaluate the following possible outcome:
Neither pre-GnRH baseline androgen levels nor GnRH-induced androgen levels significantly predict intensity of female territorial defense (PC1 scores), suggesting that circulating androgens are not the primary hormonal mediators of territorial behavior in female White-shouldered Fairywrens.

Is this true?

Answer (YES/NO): YES